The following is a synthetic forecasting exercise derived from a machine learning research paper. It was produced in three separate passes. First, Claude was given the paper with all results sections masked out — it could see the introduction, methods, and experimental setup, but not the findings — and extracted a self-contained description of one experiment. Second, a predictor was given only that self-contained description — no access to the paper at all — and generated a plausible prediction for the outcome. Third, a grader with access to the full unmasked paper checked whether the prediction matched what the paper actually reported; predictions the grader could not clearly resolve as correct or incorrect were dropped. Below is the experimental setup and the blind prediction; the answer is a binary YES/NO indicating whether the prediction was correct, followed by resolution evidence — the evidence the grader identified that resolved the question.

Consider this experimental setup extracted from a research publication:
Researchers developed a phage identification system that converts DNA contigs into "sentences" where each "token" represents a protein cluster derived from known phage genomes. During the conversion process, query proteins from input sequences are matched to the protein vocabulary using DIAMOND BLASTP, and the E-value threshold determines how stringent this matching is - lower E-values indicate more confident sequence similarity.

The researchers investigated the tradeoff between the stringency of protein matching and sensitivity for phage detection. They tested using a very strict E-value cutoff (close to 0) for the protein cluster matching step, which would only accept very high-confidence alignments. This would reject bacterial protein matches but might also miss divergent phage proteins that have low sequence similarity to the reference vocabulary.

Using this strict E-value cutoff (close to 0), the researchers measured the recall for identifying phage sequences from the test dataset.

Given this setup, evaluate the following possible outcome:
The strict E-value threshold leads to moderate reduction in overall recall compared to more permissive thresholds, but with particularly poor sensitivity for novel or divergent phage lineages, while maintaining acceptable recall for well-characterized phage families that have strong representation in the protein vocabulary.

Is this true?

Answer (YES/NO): NO